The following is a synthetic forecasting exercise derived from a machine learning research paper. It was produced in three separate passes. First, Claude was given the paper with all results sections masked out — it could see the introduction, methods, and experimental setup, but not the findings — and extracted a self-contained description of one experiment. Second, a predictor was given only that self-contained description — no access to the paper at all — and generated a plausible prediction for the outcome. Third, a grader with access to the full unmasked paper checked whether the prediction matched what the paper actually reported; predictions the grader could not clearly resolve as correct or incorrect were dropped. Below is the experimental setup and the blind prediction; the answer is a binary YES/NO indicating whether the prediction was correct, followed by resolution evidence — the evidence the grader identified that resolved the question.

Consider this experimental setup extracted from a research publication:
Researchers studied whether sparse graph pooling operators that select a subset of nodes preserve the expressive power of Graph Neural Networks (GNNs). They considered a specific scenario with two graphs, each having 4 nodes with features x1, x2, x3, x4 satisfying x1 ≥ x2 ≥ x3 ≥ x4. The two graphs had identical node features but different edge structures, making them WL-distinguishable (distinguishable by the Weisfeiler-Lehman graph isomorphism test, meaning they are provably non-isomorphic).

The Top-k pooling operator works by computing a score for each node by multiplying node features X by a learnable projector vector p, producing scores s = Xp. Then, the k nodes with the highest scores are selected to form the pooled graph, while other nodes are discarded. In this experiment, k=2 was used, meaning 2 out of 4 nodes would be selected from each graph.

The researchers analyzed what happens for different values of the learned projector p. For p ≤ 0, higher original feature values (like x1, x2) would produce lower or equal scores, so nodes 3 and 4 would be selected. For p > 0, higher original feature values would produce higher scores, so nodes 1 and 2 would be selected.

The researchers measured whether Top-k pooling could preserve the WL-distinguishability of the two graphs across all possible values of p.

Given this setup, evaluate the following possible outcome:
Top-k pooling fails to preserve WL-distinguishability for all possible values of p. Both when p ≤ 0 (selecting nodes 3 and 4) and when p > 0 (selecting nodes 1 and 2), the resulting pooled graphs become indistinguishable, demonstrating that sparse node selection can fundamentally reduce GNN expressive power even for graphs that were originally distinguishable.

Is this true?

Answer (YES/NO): YES